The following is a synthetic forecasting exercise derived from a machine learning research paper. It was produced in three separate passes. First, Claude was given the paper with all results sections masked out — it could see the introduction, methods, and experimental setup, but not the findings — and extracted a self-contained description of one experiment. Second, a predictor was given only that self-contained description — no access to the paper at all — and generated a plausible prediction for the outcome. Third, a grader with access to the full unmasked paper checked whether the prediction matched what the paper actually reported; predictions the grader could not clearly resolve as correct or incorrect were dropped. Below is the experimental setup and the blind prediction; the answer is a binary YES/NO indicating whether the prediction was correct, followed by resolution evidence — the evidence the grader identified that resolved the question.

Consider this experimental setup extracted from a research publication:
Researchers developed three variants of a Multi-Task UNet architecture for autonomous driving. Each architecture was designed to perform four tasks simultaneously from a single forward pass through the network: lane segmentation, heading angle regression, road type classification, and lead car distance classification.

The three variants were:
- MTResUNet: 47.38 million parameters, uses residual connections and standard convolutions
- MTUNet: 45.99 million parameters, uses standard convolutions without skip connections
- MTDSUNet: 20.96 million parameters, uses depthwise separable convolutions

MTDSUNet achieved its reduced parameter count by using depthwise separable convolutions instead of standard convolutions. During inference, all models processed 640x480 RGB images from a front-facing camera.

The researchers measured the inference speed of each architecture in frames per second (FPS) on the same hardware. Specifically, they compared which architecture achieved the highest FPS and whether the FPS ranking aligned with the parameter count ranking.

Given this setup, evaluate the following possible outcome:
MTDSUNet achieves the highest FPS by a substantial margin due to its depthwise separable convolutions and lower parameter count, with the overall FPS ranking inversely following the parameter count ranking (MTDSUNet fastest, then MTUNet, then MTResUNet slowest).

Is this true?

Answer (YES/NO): YES